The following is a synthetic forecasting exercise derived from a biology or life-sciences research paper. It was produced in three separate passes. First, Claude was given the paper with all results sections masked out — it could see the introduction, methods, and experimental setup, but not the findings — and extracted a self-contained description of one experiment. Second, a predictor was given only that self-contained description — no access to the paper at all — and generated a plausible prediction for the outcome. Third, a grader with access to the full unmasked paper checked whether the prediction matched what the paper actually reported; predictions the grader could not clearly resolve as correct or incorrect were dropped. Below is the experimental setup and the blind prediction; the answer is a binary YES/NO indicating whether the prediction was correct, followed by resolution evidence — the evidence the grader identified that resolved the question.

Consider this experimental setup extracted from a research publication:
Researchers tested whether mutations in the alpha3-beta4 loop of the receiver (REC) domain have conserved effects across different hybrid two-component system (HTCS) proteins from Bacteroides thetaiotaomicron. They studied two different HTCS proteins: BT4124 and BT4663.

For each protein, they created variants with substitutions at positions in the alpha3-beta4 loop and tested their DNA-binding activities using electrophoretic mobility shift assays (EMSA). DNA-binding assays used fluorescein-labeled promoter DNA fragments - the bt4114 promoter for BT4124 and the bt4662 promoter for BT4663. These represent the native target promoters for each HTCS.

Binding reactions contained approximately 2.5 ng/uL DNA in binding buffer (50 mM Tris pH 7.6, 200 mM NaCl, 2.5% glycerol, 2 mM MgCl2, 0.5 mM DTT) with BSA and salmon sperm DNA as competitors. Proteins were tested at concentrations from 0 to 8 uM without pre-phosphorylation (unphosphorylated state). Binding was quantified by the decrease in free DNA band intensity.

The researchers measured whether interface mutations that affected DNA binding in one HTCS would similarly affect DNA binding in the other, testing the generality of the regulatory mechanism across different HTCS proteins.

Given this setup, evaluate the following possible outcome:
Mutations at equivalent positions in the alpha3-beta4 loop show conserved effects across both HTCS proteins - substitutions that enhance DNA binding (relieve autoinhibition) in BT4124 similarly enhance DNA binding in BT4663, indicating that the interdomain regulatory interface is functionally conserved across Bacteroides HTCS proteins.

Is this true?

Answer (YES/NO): YES